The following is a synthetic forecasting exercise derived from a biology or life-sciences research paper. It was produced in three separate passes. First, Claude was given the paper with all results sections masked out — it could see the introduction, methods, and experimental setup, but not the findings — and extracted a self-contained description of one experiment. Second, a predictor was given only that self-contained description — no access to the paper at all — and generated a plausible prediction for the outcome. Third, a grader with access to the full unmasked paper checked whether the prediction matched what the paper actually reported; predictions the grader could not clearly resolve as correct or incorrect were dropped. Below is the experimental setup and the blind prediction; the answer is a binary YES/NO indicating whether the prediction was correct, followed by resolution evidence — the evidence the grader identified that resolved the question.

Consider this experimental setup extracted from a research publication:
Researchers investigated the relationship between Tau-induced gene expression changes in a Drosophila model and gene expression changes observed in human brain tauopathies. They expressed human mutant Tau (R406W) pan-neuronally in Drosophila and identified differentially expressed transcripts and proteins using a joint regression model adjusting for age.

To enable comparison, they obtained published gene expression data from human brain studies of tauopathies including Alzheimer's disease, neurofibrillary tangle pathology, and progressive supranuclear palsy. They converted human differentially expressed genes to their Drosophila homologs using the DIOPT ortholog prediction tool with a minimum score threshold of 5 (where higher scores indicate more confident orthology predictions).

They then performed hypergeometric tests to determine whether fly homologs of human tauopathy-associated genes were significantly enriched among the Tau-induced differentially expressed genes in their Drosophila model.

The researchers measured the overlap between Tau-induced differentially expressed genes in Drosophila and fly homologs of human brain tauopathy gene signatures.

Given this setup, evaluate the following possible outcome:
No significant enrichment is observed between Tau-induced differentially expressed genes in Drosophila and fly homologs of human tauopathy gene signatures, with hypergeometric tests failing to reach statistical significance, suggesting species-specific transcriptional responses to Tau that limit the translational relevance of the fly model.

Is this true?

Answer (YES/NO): NO